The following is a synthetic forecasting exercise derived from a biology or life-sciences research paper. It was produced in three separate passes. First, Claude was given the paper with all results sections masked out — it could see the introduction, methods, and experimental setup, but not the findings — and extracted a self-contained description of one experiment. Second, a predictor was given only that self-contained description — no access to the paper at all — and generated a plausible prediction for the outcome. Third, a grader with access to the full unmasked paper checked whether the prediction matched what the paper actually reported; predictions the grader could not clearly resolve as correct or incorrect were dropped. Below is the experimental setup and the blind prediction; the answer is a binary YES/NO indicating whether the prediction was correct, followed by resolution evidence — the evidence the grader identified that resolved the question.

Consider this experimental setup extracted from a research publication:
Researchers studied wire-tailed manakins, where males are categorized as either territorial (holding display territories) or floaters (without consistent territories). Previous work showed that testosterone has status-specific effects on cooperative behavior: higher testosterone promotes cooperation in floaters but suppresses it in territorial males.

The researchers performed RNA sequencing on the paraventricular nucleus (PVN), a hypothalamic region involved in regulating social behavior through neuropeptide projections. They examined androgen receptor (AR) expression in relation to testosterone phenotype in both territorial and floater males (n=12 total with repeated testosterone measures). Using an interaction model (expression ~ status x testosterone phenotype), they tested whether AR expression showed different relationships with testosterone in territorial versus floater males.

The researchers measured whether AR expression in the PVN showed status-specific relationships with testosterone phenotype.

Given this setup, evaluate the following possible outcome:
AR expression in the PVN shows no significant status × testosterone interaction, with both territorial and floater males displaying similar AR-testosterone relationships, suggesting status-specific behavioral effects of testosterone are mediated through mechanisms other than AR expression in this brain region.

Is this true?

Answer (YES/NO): NO